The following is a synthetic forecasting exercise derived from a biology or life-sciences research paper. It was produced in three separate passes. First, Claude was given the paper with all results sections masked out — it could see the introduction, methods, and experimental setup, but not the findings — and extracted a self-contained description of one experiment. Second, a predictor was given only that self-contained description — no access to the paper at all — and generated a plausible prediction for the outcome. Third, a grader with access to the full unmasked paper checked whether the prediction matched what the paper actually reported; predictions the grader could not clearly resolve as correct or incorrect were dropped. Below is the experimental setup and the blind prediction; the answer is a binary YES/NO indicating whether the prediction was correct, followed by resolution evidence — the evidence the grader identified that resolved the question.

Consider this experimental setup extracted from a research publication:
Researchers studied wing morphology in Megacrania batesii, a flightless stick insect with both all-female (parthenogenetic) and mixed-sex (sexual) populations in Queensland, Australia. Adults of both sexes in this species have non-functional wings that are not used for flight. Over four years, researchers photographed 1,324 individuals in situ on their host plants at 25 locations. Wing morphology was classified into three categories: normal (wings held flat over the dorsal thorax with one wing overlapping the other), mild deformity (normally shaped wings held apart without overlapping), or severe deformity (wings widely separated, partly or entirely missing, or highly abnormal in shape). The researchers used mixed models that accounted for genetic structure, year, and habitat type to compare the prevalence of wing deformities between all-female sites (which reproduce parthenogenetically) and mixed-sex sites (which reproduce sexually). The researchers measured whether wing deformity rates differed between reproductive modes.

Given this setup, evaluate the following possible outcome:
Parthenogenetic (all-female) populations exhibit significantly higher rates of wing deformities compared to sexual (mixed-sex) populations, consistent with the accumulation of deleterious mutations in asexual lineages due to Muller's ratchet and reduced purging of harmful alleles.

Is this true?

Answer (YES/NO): YES